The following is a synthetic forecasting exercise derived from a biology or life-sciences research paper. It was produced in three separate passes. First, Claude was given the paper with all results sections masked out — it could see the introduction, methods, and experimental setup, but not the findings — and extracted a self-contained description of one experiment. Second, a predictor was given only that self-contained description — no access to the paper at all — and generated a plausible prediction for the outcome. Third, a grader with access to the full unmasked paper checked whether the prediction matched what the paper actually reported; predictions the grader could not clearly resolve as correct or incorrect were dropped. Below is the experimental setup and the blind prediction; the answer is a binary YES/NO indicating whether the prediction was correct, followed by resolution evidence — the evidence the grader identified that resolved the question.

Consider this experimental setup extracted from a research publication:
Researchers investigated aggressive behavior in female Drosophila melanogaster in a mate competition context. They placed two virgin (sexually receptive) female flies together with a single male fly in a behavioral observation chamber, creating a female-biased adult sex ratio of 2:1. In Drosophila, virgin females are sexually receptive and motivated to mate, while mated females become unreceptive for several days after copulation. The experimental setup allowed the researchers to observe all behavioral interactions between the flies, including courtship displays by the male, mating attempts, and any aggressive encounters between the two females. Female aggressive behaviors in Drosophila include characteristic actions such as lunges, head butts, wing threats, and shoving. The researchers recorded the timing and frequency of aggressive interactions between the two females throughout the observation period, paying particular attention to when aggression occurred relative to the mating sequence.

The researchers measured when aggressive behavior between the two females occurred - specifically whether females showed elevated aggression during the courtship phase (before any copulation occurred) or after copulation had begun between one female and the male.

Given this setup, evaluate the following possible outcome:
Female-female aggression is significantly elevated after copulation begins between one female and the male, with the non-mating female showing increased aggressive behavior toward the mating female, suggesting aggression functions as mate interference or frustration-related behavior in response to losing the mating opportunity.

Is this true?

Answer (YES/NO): NO